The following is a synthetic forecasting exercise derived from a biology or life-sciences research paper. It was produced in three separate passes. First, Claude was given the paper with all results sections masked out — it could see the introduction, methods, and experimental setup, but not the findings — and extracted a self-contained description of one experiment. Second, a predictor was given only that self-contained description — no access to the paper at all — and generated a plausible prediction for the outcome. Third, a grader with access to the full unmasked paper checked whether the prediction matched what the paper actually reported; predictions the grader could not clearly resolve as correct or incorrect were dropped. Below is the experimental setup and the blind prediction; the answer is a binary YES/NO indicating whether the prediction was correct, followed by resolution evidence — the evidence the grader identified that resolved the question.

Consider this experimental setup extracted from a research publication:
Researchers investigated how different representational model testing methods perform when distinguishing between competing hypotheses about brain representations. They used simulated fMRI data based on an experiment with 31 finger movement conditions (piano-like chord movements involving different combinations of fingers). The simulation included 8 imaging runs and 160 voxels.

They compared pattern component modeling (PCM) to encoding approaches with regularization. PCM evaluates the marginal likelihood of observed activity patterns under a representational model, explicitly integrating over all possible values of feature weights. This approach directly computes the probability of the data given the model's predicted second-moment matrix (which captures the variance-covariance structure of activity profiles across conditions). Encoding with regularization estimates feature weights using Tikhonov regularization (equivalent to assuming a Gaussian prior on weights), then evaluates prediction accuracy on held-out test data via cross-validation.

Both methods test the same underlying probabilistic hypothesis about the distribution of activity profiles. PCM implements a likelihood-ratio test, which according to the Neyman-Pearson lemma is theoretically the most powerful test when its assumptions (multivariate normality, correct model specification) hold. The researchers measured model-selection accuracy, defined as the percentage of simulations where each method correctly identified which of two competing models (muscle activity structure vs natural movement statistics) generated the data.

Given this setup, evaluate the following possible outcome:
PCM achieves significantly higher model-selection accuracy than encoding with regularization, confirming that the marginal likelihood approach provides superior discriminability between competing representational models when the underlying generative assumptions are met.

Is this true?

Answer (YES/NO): YES